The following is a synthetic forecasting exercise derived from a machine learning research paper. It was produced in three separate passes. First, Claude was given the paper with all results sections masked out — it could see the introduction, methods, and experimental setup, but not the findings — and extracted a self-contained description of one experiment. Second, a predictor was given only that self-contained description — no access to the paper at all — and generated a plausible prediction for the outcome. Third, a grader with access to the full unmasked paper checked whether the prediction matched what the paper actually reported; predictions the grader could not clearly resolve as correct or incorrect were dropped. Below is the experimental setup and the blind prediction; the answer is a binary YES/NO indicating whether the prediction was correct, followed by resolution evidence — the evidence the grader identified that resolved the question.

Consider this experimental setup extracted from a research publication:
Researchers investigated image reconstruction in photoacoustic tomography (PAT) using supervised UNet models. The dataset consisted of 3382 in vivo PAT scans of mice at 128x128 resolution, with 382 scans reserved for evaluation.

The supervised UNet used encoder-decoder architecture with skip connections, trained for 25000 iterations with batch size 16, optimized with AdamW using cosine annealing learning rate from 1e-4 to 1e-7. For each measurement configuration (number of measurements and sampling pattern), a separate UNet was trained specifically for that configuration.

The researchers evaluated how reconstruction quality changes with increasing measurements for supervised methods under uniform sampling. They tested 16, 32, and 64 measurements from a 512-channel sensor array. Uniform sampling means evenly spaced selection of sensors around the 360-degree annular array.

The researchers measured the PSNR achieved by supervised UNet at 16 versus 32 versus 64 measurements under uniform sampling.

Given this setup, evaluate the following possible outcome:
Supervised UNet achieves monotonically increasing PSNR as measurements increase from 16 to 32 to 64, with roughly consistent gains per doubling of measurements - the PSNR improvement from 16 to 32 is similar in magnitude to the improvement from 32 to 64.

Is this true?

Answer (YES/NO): NO